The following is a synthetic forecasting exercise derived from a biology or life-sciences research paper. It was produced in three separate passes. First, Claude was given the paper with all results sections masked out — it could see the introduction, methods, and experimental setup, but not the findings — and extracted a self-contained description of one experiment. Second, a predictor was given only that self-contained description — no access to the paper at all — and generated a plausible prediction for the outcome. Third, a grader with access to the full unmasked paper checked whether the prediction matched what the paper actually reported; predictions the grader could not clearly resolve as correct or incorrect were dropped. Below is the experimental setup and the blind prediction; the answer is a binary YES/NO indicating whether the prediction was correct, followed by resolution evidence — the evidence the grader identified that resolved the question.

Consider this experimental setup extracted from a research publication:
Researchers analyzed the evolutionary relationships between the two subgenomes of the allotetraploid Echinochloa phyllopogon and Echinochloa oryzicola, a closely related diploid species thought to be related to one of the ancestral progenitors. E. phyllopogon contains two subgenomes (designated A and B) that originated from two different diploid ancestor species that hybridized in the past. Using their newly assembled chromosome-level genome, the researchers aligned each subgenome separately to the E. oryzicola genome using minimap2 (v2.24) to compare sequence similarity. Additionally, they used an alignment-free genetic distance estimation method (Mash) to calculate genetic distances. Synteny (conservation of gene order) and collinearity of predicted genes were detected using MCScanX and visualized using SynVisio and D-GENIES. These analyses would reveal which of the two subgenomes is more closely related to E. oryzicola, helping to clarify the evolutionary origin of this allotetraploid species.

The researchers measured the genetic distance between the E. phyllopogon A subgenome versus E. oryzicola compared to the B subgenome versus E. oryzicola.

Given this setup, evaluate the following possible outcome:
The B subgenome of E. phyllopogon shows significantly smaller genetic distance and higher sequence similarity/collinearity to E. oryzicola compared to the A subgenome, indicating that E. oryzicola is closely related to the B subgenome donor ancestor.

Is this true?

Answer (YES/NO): NO